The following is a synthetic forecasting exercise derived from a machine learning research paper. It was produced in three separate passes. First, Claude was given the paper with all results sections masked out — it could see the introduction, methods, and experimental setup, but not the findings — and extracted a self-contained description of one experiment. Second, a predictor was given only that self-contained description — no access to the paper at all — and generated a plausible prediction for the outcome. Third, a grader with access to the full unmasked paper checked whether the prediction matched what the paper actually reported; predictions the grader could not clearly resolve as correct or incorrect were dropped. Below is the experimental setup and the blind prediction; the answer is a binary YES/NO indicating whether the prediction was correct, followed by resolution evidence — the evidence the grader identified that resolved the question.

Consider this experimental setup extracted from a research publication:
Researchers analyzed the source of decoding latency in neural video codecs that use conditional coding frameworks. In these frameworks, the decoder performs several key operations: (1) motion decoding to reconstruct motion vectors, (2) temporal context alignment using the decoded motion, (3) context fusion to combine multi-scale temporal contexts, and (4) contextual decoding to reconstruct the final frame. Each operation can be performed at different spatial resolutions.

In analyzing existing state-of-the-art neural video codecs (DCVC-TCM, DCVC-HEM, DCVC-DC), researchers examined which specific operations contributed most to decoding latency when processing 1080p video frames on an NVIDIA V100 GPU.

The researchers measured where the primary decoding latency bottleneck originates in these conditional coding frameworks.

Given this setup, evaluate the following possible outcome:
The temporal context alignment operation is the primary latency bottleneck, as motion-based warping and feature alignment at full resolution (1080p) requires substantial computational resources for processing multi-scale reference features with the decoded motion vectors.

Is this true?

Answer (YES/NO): NO